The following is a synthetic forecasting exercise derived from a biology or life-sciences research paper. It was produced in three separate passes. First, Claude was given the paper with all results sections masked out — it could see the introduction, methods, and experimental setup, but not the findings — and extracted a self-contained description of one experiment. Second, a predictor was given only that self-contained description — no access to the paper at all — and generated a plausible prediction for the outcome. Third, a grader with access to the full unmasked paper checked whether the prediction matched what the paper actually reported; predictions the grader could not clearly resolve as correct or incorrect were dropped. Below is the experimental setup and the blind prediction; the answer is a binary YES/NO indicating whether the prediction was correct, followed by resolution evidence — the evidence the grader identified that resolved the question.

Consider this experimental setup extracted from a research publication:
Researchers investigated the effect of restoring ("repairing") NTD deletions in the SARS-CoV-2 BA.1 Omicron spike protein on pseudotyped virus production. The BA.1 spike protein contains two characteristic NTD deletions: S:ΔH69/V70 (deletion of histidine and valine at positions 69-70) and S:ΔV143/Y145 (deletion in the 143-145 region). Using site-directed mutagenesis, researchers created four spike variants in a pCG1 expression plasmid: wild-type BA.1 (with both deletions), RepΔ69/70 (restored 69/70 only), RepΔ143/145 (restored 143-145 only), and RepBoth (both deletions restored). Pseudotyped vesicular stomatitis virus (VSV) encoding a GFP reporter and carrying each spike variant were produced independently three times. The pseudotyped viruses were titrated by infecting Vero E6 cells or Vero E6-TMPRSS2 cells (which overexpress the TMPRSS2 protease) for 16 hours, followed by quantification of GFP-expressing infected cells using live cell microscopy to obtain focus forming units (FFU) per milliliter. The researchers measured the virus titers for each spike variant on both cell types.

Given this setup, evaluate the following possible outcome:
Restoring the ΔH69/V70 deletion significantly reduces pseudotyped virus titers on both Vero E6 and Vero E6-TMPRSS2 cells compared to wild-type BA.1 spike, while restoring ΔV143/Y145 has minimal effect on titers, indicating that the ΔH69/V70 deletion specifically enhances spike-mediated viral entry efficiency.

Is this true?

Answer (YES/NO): YES